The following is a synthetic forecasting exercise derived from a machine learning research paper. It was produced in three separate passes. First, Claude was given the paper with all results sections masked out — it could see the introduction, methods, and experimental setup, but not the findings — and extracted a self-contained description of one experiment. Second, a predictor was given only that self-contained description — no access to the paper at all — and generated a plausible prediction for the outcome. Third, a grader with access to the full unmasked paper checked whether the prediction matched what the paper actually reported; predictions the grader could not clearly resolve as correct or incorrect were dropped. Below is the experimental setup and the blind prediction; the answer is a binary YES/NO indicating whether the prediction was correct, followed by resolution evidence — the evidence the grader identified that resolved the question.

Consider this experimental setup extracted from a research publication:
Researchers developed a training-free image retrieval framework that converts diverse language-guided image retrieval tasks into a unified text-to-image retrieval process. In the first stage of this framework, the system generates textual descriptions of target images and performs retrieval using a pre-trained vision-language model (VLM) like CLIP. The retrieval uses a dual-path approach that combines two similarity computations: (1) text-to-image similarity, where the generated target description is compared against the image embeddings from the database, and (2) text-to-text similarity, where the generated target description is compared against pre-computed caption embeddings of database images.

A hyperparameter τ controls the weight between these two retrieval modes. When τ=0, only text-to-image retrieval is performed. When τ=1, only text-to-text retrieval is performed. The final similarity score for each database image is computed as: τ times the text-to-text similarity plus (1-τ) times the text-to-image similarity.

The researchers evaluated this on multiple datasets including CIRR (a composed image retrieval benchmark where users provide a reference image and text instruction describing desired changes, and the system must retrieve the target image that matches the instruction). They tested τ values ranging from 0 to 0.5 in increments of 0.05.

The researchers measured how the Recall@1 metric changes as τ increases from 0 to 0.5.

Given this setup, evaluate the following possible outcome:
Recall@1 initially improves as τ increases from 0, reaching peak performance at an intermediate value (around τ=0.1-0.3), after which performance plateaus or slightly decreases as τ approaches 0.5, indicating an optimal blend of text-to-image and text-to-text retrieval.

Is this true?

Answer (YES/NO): YES